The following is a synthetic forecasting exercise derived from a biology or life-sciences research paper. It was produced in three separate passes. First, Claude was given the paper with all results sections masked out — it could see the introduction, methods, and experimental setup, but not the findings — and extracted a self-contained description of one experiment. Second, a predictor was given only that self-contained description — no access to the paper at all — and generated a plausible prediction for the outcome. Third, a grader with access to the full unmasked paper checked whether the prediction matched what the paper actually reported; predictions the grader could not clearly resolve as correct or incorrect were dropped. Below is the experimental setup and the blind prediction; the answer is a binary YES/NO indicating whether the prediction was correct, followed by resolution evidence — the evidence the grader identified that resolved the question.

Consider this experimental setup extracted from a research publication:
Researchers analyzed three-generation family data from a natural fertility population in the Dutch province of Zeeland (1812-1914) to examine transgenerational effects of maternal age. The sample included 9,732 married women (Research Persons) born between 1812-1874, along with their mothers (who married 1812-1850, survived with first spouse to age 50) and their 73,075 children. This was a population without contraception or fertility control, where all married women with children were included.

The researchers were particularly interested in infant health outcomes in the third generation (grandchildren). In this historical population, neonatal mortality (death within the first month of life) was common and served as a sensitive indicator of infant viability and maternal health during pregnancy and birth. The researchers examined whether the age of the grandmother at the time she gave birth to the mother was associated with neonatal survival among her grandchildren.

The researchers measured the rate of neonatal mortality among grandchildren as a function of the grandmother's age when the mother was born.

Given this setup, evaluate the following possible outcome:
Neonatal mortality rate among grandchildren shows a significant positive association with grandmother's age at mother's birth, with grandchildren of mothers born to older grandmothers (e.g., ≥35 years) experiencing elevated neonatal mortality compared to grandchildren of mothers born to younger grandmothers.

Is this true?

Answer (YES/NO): NO